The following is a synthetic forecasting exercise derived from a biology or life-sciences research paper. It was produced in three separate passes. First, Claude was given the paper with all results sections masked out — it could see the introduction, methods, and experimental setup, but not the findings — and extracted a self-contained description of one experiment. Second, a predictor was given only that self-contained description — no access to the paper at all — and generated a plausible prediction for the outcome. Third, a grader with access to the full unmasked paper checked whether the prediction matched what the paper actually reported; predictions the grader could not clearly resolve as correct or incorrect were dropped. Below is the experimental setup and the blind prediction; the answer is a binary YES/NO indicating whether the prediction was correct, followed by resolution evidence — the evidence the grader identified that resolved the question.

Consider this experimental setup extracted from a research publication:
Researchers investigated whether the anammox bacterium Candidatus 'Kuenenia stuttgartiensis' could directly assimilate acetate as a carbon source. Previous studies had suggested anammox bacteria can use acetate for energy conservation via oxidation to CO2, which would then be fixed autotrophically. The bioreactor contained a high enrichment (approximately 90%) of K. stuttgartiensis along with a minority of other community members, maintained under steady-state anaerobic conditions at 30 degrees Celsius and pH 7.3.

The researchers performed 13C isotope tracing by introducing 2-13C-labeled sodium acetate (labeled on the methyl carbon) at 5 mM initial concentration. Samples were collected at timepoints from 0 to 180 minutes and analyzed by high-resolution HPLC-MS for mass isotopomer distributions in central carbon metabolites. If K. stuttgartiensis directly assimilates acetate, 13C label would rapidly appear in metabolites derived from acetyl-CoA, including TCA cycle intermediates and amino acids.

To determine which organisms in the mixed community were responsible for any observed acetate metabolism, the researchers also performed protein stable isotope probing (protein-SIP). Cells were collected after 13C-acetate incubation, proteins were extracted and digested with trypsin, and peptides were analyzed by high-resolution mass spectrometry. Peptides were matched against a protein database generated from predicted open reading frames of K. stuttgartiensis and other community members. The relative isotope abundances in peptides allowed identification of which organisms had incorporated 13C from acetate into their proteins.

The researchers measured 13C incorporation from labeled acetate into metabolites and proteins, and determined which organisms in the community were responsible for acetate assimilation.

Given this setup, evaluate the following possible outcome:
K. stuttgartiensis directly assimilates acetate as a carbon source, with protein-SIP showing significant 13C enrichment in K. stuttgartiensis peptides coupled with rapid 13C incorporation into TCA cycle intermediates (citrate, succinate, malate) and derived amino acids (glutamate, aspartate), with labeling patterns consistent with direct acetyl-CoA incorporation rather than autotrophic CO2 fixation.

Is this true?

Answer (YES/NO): NO